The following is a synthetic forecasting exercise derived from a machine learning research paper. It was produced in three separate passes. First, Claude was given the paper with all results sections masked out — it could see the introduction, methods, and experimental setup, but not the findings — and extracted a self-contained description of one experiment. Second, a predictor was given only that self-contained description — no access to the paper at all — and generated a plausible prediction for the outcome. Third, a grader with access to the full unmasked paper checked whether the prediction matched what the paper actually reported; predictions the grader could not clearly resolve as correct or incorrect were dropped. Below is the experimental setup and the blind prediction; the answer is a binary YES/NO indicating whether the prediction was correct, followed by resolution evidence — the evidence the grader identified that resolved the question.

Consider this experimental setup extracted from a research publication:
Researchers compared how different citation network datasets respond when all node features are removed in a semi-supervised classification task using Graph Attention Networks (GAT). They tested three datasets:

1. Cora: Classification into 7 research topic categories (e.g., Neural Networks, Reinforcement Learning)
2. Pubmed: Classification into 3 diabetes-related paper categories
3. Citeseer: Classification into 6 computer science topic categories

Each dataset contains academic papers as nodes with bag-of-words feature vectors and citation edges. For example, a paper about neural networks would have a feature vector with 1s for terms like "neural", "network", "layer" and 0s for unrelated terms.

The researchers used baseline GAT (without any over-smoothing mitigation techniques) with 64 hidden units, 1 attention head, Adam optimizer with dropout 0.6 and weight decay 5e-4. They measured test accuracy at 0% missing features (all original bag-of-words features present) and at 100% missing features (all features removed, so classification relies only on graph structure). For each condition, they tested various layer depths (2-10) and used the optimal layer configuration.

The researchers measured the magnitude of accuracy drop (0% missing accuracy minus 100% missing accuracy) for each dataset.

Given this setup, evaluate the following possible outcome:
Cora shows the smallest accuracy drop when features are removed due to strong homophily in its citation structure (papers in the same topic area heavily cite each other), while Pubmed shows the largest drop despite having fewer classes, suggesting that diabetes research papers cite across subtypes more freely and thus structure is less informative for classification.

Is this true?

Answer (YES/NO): NO